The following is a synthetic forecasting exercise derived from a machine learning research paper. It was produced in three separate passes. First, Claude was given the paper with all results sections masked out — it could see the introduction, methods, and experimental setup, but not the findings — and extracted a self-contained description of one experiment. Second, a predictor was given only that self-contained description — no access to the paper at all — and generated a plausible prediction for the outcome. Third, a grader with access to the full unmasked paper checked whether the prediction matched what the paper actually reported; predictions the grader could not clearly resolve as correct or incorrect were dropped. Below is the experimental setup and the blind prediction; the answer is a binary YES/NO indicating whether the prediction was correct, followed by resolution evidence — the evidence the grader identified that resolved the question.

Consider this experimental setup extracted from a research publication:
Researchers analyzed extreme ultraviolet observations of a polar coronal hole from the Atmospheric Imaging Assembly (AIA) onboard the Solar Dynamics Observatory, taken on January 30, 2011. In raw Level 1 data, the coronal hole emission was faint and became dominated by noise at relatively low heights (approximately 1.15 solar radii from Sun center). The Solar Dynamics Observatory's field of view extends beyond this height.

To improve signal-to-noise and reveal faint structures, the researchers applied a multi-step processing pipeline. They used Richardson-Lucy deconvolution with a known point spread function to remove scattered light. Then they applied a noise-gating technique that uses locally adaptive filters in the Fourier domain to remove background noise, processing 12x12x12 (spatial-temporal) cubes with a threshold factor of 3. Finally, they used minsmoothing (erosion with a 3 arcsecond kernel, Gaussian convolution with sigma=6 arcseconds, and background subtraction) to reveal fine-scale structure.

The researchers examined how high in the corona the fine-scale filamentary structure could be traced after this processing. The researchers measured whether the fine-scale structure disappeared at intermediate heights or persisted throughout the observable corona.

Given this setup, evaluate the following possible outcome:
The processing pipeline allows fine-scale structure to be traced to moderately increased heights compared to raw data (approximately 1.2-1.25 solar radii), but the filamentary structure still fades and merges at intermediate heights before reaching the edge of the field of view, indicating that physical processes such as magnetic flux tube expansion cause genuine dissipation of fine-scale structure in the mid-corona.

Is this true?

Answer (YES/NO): NO